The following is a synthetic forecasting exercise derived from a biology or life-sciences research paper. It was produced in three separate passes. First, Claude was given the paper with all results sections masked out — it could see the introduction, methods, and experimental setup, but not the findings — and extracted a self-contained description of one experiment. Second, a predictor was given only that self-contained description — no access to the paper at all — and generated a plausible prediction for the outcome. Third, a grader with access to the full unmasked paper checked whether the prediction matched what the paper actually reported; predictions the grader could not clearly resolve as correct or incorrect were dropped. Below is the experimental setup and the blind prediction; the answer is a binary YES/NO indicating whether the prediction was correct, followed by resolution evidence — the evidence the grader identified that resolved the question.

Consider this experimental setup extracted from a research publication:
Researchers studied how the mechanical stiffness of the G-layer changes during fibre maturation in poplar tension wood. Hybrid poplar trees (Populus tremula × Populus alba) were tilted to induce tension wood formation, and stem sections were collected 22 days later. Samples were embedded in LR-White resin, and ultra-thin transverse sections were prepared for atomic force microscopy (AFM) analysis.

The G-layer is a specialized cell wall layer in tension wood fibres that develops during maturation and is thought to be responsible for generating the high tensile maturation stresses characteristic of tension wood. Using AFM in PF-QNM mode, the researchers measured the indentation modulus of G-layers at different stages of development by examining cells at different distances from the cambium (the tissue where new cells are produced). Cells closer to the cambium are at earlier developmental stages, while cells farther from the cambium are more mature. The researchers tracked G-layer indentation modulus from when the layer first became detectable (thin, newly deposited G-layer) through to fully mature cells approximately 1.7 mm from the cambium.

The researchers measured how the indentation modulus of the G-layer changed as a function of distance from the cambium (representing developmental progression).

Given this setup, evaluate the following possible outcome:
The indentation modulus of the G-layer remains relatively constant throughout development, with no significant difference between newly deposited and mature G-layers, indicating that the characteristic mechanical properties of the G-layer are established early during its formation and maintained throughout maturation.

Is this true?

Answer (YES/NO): NO